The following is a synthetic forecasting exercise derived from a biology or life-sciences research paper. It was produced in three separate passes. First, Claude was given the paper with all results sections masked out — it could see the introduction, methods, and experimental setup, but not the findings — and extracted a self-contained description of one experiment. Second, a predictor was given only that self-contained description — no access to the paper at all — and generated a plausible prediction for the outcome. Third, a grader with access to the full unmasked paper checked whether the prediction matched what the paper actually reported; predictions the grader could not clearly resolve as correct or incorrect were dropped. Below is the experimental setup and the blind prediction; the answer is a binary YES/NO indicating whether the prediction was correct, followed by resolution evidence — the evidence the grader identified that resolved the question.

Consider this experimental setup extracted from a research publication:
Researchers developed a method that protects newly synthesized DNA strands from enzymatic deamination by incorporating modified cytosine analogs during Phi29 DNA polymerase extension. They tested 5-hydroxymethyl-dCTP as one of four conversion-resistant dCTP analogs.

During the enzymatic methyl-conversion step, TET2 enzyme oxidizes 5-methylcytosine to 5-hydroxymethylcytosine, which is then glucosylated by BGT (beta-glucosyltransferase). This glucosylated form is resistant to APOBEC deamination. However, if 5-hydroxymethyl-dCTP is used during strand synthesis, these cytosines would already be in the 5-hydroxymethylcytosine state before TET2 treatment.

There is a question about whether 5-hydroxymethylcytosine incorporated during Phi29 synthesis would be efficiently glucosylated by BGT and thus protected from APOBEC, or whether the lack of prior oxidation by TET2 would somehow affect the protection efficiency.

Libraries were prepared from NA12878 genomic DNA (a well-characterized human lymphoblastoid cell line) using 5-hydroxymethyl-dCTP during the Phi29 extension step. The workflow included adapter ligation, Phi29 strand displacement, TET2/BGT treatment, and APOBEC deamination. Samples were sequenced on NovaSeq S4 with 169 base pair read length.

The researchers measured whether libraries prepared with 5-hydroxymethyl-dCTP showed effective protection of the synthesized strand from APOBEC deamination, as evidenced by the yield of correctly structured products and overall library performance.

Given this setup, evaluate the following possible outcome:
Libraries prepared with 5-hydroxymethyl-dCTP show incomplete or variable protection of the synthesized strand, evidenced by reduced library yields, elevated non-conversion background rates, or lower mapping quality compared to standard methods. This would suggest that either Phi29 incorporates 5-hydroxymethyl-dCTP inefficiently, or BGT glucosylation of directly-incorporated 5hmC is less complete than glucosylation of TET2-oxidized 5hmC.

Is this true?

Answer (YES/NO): NO